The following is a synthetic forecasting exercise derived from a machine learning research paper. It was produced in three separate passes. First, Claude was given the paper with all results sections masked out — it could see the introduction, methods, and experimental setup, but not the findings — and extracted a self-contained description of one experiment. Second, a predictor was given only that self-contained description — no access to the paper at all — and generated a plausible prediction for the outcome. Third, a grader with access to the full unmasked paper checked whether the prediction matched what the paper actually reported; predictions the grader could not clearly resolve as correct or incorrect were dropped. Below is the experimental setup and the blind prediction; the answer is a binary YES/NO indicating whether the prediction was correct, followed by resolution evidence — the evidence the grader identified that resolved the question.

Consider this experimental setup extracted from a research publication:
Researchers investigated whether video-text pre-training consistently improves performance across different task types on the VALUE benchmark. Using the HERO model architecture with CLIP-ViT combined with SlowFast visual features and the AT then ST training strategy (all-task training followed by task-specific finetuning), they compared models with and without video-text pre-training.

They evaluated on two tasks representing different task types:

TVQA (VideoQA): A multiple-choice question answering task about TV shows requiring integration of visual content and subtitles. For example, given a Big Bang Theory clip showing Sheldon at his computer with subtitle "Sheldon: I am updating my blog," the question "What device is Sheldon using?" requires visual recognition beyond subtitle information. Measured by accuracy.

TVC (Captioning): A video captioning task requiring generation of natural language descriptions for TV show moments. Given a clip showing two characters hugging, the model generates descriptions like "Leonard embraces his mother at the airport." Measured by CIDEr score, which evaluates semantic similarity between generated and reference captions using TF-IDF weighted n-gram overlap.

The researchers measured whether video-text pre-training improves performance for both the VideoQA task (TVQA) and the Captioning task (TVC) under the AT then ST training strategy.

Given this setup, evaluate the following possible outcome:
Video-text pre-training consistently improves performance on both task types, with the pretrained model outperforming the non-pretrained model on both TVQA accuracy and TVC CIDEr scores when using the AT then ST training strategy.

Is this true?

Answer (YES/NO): NO